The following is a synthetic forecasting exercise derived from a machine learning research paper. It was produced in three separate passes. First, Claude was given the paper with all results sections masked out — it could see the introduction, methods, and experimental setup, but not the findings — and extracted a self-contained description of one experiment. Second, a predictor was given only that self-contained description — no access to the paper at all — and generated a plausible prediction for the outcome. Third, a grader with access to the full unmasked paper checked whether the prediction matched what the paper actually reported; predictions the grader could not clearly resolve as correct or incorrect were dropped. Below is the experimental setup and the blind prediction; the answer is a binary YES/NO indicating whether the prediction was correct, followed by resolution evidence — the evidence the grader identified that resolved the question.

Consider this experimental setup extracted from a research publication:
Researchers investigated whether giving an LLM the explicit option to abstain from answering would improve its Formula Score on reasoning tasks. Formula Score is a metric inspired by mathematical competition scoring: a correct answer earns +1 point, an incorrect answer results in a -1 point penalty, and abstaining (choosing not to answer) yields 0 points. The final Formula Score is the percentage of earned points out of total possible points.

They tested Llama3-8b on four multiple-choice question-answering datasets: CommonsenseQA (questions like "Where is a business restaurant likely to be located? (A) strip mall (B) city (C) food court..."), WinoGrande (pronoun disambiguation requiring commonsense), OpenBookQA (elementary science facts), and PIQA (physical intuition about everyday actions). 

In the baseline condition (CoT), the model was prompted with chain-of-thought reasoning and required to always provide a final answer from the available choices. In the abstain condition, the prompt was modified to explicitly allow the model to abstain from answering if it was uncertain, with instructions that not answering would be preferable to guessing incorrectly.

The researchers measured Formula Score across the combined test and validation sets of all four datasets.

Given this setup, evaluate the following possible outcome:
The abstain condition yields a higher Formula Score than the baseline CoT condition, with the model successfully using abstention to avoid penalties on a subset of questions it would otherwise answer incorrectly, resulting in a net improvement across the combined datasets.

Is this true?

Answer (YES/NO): NO